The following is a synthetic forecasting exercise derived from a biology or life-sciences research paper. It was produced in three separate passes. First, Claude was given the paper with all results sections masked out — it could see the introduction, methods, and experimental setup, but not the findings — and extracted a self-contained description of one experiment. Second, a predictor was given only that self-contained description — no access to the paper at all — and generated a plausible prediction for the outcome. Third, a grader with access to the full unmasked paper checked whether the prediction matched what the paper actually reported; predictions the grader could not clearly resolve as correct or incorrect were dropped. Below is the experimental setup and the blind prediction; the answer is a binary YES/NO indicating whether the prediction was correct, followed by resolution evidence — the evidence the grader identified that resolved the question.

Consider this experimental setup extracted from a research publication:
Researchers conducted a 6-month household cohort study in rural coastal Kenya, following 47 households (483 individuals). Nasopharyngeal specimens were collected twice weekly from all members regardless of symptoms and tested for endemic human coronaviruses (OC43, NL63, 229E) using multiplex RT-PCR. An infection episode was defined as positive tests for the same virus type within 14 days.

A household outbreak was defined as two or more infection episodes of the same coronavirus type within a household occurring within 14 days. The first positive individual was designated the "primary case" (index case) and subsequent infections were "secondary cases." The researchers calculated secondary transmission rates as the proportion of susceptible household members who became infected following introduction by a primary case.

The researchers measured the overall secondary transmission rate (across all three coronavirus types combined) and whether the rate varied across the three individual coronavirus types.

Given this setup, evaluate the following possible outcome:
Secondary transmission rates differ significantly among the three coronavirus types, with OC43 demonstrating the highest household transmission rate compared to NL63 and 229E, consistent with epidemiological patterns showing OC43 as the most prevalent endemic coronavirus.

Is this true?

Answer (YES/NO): NO